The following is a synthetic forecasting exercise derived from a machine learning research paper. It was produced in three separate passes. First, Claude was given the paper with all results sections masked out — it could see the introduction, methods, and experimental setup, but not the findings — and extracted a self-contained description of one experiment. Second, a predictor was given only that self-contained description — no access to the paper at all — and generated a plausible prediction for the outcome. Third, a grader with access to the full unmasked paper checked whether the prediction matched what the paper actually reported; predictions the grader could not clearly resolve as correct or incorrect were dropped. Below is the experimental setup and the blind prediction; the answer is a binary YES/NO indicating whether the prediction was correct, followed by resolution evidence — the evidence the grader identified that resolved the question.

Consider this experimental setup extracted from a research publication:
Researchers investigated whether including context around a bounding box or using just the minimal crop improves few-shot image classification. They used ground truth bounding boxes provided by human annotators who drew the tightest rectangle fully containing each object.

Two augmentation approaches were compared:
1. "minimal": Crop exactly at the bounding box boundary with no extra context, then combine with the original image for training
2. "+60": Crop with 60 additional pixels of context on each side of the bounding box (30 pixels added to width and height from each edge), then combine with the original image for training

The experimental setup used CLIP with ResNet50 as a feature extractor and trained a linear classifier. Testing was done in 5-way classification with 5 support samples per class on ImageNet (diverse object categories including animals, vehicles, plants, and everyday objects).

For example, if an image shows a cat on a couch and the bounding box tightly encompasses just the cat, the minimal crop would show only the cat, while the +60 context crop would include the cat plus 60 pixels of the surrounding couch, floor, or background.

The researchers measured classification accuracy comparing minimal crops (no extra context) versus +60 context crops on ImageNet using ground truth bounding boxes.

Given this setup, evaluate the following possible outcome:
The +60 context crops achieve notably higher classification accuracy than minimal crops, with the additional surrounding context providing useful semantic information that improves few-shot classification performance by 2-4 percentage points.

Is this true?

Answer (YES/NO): NO